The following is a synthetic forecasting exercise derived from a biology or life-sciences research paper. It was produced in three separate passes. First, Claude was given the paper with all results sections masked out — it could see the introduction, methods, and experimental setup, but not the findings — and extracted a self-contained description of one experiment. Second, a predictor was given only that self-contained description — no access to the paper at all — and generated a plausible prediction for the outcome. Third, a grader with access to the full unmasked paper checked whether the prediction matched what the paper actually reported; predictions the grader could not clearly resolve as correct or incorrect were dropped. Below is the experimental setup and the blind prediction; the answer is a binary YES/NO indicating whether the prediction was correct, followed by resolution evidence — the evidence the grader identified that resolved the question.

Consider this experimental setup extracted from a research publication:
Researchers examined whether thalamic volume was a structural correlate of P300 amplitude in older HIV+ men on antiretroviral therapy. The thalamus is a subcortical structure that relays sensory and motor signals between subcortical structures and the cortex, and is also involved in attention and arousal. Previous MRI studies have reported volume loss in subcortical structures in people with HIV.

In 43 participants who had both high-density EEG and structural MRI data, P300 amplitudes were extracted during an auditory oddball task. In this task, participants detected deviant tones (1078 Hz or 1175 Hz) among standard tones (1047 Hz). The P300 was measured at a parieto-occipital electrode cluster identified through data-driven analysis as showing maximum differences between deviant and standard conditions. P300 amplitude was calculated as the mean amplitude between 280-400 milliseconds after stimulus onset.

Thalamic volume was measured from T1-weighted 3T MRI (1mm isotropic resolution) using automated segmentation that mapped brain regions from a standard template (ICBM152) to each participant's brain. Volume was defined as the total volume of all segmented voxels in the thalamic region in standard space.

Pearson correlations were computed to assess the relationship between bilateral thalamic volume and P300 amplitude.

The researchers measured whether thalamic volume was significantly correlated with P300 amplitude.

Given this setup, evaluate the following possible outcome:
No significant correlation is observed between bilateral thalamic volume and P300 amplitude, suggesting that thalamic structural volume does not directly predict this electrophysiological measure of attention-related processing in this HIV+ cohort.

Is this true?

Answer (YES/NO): NO